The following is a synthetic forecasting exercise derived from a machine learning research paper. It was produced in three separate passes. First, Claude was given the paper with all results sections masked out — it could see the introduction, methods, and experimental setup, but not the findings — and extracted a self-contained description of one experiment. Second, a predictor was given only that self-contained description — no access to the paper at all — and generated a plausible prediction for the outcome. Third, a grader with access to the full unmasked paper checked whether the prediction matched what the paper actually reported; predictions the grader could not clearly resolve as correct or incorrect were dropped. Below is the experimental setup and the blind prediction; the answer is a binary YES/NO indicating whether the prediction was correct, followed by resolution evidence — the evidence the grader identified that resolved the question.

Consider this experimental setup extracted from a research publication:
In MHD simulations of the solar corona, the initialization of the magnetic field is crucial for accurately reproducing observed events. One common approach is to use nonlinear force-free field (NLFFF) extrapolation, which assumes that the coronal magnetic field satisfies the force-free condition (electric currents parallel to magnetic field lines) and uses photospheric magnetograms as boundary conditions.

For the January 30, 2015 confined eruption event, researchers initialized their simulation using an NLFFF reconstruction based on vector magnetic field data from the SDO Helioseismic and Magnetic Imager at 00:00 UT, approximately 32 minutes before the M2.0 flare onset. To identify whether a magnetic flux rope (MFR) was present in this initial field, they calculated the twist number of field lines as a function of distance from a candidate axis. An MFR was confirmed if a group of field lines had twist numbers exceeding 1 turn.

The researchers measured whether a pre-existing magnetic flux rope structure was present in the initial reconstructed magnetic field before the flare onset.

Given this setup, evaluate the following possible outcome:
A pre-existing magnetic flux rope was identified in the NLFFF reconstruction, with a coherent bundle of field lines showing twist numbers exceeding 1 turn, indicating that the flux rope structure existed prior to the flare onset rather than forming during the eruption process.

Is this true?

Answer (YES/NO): YES